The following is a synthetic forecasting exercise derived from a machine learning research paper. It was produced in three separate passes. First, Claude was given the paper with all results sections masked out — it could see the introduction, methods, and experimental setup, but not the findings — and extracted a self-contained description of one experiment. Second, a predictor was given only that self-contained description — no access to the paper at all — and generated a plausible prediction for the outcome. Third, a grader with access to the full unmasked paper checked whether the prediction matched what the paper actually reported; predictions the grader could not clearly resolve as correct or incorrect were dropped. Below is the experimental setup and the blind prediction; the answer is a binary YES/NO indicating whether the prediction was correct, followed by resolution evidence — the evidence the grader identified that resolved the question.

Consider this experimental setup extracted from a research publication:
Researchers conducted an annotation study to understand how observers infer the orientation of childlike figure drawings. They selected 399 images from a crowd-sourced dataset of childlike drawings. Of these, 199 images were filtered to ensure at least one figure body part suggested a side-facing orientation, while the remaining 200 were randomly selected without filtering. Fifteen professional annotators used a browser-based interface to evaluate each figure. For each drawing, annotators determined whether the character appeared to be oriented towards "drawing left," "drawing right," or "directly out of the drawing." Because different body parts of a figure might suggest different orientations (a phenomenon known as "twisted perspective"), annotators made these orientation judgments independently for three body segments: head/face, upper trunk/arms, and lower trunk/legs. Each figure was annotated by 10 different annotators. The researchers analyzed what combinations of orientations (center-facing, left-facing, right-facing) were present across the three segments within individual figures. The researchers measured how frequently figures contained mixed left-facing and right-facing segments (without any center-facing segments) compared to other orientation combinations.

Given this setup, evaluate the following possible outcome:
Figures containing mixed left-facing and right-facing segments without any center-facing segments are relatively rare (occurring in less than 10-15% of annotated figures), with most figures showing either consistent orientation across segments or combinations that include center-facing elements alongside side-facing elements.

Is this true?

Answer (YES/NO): YES